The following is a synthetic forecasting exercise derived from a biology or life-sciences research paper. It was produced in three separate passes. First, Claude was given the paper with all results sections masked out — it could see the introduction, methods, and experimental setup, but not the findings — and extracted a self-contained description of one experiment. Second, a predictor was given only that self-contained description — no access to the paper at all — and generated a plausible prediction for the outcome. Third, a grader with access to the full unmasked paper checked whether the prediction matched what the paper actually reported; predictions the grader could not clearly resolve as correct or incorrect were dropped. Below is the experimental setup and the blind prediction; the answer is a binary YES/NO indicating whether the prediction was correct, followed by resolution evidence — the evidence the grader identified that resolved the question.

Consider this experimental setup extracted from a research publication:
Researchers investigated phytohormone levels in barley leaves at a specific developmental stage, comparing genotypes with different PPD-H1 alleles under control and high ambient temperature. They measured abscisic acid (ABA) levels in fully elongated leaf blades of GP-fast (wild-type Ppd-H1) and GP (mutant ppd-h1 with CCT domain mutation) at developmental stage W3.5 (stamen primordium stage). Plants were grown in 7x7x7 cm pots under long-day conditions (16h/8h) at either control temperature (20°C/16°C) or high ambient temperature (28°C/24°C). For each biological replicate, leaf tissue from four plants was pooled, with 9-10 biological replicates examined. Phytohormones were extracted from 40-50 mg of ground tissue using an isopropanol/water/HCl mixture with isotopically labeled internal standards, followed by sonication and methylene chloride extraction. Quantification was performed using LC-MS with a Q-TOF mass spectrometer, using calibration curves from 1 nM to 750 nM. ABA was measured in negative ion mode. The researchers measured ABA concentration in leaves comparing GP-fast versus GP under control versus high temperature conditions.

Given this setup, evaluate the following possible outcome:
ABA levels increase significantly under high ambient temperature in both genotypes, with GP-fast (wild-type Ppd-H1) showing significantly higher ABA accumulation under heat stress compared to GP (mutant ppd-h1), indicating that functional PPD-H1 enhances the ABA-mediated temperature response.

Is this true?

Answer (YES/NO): NO